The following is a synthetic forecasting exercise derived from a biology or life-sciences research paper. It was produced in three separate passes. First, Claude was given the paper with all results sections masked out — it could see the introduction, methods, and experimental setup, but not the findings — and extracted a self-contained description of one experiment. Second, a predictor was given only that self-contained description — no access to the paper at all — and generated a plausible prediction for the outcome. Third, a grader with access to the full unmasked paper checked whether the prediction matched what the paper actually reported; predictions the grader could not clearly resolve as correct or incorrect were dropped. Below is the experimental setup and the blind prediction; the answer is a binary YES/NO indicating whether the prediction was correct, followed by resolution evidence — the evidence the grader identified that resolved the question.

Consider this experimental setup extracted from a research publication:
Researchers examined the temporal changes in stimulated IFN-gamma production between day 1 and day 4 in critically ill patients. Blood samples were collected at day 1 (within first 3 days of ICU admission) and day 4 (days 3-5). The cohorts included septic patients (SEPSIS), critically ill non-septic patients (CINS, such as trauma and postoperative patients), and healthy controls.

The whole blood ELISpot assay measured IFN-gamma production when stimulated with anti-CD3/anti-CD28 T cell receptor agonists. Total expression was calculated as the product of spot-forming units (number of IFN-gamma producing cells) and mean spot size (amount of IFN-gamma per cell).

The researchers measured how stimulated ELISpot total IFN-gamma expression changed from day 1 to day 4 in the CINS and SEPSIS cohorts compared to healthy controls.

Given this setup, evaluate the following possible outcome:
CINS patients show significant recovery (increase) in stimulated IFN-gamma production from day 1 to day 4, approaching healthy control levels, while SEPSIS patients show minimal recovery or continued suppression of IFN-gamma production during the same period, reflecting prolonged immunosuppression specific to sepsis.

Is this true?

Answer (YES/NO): NO